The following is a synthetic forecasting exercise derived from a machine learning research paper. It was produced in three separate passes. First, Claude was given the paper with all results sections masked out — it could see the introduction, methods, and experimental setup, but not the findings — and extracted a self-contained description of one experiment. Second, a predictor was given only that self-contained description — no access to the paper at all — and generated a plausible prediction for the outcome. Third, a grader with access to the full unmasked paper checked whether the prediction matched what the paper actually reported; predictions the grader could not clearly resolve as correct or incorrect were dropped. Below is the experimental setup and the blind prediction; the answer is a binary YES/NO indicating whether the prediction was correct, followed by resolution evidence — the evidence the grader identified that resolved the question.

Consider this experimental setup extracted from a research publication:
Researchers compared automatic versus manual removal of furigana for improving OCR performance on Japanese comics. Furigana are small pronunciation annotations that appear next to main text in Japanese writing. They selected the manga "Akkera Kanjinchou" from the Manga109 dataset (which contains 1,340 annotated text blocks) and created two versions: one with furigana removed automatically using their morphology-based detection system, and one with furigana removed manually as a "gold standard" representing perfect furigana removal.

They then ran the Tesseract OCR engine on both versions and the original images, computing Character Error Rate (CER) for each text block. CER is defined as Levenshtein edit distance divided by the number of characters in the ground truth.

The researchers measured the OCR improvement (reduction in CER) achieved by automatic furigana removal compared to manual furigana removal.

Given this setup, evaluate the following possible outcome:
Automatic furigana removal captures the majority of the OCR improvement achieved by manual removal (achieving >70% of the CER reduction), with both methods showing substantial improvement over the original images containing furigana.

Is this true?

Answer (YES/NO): YES